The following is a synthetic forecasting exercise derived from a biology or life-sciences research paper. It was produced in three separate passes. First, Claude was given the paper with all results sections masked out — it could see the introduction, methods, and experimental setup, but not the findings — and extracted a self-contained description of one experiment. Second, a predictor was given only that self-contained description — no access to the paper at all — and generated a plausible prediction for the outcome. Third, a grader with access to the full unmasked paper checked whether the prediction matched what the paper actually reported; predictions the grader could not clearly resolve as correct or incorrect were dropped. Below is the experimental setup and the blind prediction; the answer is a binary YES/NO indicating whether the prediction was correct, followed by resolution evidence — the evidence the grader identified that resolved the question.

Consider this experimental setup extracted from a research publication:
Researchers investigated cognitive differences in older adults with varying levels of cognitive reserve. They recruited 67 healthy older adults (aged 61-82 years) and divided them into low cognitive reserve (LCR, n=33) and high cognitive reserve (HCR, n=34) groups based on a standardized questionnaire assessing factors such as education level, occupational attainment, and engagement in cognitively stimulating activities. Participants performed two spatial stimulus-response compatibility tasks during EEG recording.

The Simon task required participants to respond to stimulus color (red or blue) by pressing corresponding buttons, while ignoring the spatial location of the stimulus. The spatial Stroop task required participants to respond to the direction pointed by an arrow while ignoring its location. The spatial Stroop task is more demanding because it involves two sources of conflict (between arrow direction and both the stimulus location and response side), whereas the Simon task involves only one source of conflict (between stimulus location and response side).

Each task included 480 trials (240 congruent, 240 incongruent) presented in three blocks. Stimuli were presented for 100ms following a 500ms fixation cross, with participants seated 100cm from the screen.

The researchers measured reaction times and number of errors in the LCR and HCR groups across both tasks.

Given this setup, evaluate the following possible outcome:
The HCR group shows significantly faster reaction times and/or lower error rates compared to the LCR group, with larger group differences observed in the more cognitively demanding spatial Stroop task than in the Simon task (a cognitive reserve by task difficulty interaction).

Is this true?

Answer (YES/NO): NO